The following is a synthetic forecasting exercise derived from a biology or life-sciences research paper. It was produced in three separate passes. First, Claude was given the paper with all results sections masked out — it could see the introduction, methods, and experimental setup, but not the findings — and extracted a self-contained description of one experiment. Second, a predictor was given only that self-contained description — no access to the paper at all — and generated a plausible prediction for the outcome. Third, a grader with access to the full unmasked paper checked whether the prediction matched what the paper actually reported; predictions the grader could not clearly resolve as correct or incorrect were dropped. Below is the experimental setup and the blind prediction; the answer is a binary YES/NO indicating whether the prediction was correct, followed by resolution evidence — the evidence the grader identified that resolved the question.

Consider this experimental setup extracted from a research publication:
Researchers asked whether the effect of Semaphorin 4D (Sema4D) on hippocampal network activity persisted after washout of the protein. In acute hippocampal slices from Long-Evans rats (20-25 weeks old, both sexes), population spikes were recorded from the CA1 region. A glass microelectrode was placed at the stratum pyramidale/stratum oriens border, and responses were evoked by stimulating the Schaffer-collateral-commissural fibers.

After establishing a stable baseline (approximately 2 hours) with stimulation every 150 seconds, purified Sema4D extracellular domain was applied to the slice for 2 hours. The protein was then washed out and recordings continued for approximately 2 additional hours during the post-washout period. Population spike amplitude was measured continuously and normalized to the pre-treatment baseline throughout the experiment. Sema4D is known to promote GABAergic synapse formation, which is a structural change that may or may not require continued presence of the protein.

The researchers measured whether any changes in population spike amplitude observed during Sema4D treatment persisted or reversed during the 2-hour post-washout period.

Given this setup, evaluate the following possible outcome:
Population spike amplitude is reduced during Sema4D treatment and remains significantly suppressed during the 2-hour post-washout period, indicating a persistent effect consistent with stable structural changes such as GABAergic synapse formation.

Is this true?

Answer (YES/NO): YES